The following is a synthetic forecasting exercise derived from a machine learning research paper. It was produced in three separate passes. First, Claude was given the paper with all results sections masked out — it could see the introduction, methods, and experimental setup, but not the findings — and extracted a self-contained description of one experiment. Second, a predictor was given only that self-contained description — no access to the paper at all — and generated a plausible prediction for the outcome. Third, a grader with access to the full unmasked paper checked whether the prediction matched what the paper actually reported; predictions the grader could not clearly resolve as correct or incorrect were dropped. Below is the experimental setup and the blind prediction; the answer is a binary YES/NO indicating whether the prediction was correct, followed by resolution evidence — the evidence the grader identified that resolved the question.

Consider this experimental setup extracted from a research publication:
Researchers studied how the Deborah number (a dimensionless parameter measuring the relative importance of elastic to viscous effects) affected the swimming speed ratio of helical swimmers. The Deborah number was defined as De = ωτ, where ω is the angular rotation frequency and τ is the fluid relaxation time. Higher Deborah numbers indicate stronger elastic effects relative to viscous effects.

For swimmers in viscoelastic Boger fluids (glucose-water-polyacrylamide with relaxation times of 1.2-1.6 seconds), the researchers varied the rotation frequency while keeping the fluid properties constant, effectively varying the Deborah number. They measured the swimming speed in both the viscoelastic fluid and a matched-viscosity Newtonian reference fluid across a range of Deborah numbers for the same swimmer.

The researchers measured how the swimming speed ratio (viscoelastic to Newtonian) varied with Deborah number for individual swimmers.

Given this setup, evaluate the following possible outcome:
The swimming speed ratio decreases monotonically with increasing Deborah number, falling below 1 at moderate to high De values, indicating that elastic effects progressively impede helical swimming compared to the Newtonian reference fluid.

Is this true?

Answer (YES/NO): NO